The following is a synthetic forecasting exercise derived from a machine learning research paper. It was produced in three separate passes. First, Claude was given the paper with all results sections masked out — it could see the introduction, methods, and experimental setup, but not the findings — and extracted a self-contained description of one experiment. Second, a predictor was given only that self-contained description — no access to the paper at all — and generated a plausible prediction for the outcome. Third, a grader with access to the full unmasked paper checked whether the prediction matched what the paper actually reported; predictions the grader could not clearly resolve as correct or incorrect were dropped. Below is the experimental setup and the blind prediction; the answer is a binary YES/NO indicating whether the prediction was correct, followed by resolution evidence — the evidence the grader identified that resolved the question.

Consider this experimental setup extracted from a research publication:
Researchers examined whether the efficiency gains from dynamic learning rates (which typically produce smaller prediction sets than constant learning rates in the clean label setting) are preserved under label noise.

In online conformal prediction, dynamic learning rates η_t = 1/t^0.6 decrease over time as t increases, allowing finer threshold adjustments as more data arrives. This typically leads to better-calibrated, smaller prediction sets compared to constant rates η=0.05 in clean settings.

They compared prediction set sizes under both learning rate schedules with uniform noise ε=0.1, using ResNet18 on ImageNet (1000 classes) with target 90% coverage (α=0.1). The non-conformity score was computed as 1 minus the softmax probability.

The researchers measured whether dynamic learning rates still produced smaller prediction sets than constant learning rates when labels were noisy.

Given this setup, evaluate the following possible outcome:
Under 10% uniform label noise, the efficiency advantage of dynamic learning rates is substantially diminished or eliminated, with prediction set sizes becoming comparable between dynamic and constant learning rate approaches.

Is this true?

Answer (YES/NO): NO